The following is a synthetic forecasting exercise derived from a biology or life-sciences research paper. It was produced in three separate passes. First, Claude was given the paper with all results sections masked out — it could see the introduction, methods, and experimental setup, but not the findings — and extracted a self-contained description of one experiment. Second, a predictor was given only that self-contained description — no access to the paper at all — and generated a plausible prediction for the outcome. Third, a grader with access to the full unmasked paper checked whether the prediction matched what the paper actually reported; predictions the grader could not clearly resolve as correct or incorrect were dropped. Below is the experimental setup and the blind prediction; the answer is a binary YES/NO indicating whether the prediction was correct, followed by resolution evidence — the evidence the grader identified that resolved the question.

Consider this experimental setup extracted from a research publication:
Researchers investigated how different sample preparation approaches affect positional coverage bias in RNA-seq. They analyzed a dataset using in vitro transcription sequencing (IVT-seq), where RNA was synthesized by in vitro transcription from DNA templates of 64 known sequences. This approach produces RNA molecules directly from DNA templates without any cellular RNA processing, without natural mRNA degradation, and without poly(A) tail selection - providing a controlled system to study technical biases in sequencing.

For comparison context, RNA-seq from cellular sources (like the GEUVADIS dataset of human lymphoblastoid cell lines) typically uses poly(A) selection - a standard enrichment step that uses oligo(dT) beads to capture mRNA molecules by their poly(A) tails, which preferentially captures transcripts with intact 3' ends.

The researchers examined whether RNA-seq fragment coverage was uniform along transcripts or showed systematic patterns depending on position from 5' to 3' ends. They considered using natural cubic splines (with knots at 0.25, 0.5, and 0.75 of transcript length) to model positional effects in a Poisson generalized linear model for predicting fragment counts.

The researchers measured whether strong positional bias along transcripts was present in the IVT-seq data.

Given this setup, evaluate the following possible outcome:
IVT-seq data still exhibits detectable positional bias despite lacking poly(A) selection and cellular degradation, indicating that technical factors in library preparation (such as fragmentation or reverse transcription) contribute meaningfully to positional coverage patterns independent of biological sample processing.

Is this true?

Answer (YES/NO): NO